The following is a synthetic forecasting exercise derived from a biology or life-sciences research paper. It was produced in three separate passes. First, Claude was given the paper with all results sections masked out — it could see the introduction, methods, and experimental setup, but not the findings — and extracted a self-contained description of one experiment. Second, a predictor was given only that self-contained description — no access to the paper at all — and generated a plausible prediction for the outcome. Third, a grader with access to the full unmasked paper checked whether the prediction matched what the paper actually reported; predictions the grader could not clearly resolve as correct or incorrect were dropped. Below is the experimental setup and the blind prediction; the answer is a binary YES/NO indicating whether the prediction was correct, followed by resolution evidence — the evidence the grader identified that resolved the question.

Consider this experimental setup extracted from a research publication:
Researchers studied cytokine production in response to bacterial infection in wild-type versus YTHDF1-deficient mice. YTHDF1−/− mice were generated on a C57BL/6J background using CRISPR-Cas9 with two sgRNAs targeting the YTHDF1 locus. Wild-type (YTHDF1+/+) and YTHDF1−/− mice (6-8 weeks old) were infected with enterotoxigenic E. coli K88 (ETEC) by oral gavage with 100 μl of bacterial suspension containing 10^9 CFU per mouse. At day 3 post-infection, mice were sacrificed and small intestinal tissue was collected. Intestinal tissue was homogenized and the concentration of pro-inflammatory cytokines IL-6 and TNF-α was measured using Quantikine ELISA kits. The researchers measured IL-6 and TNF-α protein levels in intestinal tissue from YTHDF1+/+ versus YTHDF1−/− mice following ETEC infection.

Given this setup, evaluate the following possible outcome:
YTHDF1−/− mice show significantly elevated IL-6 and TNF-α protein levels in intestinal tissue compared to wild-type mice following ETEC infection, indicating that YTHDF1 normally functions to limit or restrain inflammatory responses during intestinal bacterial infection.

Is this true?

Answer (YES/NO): NO